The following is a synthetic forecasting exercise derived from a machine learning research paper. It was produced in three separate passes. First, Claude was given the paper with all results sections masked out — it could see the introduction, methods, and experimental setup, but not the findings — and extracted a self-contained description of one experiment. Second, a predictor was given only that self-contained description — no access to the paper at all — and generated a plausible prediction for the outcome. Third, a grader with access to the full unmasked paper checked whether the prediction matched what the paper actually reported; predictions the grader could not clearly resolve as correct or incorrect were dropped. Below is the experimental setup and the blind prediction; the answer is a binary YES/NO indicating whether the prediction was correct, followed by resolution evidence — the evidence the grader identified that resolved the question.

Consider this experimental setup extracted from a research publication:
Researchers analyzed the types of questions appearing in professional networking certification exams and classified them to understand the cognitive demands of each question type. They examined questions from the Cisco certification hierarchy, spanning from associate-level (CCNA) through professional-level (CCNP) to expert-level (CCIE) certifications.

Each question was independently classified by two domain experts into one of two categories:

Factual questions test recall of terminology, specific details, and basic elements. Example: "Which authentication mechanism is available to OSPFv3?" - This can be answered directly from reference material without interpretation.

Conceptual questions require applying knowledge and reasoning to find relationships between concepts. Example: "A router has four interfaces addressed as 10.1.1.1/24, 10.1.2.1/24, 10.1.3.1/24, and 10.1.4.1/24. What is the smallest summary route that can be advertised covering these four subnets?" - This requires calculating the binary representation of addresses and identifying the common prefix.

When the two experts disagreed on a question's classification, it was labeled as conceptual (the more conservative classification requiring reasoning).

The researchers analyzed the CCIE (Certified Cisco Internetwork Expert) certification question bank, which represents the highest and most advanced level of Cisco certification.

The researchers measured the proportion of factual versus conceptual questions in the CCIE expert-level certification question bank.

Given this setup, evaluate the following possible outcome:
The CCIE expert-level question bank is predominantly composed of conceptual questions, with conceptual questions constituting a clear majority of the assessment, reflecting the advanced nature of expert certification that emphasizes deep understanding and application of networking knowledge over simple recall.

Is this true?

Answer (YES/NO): NO